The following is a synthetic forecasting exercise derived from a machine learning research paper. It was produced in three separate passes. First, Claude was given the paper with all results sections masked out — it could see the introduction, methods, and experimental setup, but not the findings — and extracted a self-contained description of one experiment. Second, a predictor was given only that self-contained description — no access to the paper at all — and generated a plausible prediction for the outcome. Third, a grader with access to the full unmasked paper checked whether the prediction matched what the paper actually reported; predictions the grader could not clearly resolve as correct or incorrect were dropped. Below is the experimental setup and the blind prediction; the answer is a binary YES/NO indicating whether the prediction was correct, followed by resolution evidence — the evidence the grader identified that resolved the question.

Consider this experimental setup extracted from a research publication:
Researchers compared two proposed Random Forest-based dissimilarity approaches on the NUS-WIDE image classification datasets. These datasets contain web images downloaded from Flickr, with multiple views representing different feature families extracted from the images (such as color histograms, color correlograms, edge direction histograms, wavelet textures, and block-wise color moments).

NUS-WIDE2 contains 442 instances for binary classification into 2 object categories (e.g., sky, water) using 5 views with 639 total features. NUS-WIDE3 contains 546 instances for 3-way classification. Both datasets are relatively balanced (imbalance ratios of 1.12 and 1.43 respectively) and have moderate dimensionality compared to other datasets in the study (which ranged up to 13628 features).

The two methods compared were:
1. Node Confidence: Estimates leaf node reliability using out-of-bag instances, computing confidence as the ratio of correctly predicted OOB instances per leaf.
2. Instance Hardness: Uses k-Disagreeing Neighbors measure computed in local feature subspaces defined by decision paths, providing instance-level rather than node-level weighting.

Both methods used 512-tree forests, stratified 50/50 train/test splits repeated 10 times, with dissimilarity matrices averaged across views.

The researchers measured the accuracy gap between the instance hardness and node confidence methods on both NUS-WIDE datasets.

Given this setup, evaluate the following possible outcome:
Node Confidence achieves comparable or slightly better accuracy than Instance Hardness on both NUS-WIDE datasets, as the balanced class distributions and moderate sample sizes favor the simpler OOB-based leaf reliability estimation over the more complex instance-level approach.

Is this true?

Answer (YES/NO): NO